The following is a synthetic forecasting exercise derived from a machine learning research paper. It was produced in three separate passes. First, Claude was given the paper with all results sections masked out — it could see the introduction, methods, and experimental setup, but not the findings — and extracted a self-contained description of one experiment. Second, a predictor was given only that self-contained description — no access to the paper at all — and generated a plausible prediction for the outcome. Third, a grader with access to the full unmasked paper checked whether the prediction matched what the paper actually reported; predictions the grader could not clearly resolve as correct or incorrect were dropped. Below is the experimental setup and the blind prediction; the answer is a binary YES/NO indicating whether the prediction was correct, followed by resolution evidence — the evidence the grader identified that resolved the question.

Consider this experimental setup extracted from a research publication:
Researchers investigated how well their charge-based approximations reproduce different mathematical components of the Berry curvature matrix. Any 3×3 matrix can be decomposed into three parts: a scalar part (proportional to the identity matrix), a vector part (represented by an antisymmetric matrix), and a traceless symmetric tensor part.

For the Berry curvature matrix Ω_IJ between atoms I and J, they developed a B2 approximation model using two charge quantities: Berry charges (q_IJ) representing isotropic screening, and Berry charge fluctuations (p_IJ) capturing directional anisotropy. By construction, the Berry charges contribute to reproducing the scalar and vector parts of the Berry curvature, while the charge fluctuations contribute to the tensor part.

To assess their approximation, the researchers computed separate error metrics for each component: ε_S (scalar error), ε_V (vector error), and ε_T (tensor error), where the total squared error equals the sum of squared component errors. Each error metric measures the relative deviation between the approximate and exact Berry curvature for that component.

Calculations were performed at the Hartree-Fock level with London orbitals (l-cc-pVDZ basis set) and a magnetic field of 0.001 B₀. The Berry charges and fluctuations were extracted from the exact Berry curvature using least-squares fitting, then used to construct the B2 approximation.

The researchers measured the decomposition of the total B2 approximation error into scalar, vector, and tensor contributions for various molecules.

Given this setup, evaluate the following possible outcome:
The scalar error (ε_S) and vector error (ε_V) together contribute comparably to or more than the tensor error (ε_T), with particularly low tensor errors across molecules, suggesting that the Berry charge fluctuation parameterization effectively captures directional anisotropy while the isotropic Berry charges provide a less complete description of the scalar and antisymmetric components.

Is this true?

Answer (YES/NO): NO